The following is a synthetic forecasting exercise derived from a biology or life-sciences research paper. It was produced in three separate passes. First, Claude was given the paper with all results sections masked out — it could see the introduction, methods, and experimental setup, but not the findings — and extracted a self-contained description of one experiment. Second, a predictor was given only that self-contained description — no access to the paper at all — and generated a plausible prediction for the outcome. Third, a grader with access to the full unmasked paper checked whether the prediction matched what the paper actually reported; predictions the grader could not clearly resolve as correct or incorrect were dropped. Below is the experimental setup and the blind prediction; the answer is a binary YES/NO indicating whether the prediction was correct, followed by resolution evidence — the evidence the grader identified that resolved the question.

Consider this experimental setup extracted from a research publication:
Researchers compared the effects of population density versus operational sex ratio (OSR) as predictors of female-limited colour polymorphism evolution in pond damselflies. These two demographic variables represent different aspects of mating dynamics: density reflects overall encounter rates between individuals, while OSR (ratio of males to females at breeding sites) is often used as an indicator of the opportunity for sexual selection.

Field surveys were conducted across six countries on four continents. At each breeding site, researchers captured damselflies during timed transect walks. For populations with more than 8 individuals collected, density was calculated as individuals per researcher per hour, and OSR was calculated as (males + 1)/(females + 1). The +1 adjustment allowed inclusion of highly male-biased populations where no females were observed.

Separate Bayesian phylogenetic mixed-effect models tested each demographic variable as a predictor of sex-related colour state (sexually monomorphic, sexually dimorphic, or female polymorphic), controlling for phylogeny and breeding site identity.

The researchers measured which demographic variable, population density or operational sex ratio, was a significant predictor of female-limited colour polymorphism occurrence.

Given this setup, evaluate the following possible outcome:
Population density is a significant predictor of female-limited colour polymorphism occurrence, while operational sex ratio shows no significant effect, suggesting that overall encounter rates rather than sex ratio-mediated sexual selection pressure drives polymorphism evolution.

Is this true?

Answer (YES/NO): YES